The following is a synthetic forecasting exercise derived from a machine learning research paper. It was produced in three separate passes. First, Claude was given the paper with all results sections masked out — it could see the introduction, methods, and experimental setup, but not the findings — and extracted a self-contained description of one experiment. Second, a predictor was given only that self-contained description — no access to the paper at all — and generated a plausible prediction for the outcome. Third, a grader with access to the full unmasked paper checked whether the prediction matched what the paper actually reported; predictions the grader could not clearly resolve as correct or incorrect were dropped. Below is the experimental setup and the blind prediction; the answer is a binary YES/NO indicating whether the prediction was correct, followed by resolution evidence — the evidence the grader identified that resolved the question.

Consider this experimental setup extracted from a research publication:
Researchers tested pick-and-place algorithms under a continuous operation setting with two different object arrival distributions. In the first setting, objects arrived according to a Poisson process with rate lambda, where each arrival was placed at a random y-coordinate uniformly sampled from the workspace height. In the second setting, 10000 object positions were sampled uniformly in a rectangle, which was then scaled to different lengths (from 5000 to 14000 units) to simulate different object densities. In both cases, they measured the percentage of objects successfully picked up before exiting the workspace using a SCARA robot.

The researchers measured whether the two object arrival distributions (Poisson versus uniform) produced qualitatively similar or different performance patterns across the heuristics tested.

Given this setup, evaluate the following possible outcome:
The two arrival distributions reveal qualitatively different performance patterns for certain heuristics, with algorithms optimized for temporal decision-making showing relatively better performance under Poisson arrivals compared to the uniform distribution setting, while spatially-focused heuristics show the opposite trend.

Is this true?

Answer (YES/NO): NO